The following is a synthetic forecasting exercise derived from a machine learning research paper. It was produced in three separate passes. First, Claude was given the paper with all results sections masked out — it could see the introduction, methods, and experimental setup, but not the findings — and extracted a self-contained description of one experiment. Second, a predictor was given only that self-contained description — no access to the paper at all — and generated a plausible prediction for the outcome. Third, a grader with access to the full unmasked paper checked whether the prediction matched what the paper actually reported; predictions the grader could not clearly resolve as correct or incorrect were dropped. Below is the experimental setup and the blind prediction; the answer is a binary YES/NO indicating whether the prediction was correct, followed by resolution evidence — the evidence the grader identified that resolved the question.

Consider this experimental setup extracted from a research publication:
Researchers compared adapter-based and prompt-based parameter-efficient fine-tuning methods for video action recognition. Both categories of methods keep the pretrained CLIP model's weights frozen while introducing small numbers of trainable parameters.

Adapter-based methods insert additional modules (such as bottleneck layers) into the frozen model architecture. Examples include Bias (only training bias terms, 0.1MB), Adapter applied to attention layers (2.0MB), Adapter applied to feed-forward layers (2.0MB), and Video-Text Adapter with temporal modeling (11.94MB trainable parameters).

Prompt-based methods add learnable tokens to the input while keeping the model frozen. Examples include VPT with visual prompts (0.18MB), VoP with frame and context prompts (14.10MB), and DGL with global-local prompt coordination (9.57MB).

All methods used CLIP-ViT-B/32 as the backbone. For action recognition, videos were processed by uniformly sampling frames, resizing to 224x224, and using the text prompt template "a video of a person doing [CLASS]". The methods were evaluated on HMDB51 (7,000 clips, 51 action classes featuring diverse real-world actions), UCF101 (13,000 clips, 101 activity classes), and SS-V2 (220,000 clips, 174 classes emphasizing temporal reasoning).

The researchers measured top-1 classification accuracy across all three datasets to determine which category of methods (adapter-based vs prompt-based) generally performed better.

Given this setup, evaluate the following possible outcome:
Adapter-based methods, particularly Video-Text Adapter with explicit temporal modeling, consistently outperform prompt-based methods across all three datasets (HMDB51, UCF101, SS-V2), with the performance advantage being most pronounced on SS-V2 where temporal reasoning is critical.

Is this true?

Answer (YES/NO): NO